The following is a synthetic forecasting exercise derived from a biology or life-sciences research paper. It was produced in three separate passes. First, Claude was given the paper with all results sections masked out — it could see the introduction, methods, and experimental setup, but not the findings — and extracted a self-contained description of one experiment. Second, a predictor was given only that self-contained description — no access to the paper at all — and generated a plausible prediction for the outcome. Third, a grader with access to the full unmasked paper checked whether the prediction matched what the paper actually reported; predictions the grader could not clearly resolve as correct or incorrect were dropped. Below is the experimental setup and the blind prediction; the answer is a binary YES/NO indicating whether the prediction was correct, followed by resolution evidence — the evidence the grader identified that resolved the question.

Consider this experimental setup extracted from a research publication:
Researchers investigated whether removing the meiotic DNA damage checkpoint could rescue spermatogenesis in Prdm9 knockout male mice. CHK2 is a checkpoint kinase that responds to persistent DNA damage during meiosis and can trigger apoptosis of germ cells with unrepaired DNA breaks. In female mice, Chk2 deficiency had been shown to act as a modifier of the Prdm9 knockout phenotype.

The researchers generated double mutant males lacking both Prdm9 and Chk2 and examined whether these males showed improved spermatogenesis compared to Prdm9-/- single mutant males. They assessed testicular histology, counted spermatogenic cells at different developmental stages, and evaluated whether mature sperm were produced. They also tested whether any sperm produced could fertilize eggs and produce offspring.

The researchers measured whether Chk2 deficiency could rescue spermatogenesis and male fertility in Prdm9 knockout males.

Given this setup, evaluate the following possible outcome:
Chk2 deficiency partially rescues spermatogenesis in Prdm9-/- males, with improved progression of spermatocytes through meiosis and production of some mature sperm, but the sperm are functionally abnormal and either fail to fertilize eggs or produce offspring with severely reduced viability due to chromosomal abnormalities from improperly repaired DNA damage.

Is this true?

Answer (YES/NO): NO